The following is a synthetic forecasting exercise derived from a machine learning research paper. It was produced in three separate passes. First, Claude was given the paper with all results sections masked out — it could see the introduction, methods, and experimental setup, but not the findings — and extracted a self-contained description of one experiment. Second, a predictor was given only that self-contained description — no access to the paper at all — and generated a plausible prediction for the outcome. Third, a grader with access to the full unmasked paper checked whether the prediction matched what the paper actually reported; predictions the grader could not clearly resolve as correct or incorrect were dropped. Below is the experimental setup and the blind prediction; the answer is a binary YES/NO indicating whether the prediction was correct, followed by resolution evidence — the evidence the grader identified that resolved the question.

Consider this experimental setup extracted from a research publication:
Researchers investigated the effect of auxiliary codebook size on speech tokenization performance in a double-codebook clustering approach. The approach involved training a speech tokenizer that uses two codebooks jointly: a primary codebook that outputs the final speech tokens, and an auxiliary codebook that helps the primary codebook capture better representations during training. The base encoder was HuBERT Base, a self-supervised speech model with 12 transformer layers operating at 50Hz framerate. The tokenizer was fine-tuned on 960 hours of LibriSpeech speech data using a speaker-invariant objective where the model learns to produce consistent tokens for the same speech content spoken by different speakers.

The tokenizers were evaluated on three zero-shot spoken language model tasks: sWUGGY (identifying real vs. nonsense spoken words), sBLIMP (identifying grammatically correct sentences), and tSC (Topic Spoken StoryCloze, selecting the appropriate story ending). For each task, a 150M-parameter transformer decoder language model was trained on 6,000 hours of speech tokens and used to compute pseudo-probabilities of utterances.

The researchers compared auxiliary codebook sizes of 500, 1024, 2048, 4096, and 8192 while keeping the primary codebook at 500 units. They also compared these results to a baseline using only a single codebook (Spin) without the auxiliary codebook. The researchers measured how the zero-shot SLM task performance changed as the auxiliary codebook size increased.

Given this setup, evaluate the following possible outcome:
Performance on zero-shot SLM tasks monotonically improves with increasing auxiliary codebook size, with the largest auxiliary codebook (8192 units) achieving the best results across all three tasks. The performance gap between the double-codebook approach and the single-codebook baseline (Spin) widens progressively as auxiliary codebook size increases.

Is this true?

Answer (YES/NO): NO